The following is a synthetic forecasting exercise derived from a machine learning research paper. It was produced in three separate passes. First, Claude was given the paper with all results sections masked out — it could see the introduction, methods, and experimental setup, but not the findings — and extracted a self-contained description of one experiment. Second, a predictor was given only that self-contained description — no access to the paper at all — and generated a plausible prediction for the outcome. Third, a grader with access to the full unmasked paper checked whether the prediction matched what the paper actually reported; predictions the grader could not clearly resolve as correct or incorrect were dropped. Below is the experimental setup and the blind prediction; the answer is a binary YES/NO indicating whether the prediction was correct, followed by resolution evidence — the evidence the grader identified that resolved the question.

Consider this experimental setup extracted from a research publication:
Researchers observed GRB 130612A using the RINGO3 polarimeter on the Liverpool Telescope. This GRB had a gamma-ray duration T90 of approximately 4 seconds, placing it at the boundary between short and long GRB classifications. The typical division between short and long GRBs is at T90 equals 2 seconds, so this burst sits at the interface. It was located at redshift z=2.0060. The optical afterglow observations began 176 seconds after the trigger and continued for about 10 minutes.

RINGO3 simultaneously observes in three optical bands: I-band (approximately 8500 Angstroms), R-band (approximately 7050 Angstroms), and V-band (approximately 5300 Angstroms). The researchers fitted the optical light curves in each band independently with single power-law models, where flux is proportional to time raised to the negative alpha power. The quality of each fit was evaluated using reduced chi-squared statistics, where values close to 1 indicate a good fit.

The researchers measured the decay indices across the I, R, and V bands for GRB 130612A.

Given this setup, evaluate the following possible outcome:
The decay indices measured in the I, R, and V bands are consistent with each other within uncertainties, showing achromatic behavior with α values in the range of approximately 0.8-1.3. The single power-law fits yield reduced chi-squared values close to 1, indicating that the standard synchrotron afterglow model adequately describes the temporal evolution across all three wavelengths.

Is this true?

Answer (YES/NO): NO